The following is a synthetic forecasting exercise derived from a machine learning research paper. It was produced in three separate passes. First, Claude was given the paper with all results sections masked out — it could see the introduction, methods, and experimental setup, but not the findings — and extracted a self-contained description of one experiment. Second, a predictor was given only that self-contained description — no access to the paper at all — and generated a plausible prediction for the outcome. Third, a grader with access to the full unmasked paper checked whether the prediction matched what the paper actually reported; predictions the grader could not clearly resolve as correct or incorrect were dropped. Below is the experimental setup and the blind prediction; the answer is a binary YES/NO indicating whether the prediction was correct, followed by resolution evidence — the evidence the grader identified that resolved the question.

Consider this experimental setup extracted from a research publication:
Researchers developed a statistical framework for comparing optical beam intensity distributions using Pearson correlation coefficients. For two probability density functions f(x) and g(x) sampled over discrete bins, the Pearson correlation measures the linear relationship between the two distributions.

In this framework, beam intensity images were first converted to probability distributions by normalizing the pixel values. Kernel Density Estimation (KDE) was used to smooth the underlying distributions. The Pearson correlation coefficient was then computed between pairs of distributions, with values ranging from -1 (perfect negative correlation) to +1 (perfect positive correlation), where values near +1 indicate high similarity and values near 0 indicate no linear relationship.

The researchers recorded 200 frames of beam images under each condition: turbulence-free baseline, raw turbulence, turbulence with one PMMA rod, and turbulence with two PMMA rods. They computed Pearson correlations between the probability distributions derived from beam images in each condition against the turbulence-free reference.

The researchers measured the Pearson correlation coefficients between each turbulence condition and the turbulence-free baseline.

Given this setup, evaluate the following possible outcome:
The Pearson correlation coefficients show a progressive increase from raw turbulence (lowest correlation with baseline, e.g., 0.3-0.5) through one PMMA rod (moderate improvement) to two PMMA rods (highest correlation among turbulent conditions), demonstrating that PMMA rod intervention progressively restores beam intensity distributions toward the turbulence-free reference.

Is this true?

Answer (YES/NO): NO